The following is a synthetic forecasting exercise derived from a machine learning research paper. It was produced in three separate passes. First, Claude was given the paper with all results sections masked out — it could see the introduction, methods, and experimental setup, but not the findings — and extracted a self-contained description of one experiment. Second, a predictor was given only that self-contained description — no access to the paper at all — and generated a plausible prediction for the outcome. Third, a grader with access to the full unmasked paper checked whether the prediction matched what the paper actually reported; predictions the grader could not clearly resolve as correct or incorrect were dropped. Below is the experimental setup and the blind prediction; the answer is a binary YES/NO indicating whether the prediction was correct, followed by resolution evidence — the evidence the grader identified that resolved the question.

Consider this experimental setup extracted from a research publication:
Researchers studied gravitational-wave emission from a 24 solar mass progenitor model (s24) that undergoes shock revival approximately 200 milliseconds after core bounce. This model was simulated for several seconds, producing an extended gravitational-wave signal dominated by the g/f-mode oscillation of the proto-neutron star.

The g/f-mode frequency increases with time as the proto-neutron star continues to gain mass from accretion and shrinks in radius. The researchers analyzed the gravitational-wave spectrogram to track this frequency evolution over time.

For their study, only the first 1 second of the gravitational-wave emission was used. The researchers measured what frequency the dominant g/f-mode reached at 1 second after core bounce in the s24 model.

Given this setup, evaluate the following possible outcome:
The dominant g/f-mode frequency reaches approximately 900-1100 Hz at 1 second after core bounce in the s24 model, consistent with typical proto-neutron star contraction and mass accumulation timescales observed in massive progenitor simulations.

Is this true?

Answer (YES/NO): NO